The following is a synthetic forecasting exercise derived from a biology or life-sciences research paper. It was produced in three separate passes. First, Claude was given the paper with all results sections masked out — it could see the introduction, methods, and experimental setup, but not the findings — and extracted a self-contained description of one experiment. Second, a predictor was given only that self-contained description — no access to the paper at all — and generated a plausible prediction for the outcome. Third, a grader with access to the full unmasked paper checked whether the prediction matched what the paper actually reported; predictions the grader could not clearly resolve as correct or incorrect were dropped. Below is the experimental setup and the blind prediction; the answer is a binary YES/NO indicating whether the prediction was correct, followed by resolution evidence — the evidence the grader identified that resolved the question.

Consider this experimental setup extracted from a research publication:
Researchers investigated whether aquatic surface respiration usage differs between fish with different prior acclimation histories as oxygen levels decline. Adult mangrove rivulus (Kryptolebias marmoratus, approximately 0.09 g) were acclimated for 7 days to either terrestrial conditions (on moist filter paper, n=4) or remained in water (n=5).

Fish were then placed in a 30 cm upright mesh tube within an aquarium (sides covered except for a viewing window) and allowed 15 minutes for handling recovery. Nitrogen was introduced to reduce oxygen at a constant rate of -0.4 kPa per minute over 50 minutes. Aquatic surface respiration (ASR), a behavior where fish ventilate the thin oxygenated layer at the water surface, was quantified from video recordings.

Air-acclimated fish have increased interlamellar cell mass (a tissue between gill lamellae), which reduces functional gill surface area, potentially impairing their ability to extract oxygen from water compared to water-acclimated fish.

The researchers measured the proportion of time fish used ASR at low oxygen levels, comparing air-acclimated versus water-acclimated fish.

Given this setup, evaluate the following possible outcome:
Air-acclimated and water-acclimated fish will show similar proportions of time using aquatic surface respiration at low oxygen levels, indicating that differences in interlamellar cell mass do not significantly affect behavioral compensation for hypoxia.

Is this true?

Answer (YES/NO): YES